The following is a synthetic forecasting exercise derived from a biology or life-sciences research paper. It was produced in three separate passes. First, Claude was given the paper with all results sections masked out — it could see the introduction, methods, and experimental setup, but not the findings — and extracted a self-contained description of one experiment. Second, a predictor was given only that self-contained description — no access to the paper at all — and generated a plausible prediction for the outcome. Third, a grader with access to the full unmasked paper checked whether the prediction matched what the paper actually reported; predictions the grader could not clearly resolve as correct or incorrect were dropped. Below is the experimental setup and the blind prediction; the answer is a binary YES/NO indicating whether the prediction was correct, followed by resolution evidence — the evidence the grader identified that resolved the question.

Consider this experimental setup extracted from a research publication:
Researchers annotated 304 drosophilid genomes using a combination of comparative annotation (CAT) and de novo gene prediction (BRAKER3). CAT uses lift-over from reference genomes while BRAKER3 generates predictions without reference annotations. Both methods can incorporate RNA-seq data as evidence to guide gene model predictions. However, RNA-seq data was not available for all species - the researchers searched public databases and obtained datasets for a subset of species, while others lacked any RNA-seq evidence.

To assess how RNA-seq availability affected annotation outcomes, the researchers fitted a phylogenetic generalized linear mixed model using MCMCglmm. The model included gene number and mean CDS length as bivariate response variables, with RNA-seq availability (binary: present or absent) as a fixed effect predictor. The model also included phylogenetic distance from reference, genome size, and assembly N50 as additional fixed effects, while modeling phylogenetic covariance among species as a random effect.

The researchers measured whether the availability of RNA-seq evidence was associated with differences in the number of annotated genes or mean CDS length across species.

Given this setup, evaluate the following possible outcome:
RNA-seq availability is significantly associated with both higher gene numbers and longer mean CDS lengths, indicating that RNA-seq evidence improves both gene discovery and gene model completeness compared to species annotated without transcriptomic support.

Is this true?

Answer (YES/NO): NO